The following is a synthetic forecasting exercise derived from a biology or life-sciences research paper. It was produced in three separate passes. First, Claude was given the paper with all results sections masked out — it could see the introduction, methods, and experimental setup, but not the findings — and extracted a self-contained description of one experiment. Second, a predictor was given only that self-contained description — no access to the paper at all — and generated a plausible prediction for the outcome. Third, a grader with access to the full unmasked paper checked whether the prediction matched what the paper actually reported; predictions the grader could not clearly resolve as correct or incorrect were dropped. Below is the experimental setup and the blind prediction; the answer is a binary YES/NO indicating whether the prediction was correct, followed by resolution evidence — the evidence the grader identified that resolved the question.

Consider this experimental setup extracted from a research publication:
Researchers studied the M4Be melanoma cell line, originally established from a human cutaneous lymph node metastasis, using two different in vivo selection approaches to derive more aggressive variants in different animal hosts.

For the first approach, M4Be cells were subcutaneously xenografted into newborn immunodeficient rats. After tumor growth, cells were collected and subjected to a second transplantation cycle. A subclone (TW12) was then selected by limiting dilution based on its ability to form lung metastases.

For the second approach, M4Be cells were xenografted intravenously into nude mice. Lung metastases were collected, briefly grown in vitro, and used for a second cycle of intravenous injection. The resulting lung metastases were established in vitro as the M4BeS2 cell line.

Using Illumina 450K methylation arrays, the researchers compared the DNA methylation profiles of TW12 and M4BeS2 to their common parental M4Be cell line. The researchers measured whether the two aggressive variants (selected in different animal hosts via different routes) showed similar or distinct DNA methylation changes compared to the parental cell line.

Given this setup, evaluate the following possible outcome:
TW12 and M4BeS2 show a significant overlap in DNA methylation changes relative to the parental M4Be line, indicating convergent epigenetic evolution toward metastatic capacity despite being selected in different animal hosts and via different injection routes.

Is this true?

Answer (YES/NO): YES